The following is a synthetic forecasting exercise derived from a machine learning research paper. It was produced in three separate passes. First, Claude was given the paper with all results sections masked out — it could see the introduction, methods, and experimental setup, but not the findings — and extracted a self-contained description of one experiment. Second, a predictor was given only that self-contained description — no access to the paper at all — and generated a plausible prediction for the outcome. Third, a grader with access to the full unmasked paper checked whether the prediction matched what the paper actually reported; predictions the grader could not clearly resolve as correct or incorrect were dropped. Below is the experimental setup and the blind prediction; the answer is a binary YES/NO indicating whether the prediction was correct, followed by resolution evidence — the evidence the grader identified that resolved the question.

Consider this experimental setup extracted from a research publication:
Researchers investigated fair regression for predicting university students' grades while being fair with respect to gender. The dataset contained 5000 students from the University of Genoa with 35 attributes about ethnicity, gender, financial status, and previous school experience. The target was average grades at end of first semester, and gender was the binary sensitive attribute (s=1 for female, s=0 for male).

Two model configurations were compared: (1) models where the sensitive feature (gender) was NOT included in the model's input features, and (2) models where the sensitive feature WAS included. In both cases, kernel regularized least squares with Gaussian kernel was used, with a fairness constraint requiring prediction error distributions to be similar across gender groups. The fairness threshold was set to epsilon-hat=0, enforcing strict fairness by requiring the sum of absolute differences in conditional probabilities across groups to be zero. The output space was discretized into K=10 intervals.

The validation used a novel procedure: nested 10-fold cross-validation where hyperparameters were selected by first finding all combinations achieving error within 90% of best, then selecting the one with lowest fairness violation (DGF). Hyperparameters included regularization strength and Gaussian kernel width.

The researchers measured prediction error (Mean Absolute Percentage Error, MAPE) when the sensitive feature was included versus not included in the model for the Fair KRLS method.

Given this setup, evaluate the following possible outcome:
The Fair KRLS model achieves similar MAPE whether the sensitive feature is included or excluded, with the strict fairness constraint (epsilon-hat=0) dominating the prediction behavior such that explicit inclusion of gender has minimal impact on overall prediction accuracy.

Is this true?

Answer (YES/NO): NO